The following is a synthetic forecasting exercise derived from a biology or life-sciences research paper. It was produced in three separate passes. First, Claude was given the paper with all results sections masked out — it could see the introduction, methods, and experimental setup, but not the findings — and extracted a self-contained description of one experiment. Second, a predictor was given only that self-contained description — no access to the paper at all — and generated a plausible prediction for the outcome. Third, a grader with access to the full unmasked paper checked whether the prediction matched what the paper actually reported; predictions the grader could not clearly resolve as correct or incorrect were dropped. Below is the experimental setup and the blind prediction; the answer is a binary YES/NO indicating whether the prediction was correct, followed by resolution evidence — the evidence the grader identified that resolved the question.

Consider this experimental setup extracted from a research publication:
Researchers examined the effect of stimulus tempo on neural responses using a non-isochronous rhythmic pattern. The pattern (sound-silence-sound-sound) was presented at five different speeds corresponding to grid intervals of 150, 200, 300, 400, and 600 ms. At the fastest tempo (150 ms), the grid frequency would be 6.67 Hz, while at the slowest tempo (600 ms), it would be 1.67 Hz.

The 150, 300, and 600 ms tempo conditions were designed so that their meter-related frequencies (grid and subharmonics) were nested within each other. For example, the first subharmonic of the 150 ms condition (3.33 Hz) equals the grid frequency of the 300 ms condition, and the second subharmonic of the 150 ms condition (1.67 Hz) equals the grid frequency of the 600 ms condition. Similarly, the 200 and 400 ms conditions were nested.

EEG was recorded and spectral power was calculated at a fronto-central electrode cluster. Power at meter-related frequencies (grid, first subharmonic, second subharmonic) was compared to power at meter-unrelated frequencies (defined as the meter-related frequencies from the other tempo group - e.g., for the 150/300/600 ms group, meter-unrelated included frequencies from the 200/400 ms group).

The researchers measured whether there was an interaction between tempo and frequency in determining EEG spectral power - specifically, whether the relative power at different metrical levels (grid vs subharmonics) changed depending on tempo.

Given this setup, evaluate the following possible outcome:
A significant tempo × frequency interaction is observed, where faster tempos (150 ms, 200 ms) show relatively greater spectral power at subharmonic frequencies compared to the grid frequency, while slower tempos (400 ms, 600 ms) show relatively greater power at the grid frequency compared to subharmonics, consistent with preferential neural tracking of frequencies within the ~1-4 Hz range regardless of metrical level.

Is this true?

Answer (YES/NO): YES